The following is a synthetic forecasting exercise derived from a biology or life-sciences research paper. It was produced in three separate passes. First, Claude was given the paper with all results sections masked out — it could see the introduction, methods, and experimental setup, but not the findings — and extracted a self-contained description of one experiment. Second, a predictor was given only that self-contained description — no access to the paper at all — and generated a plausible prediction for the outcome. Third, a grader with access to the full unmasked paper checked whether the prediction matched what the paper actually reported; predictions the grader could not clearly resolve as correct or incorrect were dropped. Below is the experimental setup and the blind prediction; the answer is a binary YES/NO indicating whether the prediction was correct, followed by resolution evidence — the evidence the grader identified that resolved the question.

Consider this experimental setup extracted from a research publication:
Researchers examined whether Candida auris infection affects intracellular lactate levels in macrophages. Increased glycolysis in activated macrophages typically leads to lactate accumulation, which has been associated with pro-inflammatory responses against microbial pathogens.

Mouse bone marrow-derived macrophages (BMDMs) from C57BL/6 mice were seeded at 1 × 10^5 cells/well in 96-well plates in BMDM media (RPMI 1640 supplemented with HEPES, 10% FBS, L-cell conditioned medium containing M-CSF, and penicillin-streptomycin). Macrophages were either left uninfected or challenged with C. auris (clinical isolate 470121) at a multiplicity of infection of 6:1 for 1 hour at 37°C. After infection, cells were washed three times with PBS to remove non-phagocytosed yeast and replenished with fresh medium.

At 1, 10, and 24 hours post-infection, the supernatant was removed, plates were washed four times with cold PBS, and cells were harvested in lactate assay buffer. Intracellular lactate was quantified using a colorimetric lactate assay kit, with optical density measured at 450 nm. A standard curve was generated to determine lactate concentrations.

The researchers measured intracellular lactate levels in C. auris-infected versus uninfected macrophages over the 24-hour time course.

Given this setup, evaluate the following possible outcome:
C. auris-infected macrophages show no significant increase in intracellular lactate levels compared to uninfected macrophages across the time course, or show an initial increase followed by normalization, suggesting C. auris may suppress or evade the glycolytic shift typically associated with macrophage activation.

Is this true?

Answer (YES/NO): NO